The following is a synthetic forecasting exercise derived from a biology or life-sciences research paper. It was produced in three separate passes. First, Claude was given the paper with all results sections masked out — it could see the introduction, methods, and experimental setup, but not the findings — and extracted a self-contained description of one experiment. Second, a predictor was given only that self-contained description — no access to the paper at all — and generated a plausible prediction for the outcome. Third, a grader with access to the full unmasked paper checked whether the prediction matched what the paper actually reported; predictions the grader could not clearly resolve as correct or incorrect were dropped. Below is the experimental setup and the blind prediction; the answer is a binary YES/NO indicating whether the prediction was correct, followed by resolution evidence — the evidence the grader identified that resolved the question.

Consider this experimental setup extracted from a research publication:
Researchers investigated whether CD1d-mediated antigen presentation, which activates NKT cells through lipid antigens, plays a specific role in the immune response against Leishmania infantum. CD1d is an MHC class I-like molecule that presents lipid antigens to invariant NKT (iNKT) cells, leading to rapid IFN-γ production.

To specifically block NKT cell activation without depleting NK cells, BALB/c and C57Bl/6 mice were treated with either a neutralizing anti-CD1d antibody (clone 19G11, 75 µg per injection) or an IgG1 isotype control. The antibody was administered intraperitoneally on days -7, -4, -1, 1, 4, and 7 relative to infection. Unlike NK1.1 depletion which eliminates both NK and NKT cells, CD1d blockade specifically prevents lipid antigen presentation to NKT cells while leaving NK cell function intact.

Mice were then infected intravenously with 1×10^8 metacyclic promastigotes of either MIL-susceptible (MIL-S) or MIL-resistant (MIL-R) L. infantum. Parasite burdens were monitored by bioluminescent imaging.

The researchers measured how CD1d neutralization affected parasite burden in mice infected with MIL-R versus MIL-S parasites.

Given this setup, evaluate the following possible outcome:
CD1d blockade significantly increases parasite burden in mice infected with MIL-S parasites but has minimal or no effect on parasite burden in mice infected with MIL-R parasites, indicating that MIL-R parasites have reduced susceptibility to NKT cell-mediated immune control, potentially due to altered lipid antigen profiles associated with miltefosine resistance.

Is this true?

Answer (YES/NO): NO